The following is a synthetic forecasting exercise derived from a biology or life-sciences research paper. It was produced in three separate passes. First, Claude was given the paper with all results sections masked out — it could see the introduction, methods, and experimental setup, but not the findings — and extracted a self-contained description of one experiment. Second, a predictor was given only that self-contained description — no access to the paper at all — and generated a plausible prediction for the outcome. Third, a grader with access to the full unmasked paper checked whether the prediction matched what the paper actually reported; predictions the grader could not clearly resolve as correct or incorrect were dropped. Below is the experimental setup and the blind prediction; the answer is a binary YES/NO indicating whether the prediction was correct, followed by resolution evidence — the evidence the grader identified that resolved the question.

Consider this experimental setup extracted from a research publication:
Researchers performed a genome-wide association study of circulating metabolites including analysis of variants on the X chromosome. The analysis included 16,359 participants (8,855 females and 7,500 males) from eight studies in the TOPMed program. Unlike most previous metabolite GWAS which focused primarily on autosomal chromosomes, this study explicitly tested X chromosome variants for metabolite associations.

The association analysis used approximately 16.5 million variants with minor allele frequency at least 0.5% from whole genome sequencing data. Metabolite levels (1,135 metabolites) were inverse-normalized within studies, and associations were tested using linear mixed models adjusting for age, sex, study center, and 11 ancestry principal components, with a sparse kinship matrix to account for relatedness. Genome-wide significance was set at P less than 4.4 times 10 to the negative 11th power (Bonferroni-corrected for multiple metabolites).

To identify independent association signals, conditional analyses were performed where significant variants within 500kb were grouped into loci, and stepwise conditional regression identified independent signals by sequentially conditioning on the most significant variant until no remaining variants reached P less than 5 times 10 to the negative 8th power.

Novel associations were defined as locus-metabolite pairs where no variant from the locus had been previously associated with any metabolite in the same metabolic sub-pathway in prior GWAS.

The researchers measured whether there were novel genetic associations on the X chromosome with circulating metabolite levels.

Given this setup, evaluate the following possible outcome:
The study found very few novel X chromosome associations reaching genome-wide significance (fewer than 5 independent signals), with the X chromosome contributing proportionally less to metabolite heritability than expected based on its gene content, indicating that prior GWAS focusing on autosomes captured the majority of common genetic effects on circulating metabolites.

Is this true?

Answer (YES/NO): NO